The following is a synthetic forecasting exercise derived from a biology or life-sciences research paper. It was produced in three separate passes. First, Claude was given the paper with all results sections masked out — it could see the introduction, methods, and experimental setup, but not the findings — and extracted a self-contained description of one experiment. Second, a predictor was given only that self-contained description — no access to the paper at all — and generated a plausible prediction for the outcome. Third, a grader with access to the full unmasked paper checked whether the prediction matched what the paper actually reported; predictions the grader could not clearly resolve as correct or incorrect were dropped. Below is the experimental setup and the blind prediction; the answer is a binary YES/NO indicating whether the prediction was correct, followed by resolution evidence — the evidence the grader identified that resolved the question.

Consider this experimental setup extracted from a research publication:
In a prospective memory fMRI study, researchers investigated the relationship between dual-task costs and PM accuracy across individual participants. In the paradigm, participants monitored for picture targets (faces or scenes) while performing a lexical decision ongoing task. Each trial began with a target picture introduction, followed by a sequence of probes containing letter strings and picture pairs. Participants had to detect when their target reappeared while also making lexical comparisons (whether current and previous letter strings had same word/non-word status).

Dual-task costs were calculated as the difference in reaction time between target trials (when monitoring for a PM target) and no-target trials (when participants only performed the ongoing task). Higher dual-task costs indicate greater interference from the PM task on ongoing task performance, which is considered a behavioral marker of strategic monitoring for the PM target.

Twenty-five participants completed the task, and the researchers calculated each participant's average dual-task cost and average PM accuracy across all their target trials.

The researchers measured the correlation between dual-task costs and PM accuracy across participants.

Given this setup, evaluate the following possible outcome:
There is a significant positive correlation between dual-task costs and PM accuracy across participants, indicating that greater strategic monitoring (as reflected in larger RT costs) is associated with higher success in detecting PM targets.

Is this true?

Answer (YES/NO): YES